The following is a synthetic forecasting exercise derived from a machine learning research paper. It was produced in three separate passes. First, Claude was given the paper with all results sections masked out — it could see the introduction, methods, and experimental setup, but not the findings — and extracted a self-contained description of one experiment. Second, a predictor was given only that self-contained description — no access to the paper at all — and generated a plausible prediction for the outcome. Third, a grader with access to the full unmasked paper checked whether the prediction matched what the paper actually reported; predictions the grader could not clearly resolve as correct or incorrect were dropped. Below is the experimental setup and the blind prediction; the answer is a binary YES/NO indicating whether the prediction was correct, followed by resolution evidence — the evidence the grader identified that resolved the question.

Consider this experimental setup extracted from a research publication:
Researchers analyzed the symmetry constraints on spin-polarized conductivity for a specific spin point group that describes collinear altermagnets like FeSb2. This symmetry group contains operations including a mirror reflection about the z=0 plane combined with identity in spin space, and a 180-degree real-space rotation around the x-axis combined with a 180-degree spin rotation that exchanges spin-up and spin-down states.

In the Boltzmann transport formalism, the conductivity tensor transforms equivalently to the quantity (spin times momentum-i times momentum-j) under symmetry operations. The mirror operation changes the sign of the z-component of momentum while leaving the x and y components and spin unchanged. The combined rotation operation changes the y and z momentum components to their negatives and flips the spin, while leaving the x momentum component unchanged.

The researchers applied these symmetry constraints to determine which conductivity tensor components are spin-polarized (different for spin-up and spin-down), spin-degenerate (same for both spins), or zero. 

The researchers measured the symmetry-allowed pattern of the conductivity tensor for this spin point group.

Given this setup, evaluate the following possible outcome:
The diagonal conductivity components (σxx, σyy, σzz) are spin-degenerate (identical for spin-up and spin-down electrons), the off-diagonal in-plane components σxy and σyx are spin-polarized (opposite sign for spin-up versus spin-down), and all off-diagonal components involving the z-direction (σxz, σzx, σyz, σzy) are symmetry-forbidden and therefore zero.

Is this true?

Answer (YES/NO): YES